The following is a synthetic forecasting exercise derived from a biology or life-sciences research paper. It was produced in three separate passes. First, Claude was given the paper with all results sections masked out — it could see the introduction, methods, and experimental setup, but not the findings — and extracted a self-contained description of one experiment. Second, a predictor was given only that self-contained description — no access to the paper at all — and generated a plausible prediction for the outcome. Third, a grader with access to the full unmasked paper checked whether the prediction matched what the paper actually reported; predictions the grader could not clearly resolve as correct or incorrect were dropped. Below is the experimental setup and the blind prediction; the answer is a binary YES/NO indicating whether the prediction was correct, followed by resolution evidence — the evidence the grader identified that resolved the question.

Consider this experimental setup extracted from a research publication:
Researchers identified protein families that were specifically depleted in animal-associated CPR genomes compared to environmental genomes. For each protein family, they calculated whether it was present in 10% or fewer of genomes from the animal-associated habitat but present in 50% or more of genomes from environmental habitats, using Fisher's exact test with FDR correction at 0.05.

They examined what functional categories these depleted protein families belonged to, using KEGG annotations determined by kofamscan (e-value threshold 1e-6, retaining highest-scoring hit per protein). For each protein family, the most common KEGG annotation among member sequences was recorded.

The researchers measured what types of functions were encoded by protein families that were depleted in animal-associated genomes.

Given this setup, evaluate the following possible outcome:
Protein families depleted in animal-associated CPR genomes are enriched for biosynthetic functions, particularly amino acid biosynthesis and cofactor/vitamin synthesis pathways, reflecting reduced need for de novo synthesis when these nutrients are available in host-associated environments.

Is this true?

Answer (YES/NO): NO